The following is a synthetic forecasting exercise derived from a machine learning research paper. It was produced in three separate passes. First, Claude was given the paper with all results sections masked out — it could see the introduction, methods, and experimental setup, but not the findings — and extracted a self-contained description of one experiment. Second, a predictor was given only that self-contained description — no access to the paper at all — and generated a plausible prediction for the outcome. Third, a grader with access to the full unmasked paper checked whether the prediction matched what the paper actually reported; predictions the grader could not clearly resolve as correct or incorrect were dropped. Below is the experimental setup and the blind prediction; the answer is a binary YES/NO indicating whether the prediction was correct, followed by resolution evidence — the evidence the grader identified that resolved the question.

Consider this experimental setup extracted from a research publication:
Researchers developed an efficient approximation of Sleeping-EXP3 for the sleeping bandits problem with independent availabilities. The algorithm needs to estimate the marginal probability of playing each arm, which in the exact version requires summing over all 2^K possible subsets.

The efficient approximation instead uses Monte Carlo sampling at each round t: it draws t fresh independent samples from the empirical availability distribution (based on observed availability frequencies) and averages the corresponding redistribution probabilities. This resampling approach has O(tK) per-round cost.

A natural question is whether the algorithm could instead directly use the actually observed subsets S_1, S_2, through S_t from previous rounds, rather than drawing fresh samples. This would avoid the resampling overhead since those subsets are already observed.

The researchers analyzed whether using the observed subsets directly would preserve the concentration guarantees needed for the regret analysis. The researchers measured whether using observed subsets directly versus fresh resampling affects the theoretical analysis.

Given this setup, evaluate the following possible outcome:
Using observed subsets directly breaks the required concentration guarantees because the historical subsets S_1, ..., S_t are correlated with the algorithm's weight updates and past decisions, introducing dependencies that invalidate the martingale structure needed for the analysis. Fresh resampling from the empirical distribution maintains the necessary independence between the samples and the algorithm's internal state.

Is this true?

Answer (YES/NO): YES